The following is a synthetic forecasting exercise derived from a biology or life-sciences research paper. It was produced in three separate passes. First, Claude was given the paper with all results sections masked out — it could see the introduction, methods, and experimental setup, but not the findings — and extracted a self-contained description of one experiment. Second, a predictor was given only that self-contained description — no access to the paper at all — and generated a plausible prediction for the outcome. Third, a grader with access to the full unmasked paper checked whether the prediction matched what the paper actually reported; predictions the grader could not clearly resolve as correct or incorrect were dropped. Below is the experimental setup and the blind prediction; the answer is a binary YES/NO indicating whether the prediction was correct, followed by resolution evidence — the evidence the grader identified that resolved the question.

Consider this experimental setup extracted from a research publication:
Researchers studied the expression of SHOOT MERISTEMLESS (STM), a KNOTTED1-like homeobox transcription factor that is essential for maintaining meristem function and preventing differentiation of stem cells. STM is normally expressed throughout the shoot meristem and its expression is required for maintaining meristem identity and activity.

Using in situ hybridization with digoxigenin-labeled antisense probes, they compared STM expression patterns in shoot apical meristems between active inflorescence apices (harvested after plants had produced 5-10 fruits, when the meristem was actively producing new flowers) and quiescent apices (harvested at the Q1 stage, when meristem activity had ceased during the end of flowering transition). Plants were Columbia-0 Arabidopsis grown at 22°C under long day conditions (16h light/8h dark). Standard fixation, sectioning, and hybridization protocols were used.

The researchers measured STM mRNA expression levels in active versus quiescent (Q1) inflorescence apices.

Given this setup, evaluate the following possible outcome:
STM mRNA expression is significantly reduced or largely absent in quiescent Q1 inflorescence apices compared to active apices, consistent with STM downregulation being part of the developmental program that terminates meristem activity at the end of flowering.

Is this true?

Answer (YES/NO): NO